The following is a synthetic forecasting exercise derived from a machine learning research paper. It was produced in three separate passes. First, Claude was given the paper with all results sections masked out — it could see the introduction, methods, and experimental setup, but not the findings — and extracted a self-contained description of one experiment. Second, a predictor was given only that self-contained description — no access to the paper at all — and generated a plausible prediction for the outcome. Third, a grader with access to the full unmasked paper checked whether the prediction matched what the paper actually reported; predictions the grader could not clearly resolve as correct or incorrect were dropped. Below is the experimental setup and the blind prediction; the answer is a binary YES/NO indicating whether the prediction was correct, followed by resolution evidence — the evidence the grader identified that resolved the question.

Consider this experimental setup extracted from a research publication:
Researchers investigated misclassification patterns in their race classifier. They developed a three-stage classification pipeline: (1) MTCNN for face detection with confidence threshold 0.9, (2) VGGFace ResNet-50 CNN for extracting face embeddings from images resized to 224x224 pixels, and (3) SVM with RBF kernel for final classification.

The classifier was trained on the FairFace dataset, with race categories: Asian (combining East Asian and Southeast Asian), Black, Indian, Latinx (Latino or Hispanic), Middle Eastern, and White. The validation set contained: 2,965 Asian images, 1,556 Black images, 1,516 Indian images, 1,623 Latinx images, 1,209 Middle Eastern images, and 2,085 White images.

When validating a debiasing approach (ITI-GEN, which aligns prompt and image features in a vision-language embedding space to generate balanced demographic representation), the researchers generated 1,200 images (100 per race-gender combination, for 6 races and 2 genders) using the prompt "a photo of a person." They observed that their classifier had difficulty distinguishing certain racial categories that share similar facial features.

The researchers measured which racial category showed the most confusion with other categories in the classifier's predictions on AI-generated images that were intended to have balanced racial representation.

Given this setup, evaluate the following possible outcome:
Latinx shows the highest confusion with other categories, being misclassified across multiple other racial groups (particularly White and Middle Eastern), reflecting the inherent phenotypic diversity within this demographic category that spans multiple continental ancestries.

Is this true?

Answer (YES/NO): YES